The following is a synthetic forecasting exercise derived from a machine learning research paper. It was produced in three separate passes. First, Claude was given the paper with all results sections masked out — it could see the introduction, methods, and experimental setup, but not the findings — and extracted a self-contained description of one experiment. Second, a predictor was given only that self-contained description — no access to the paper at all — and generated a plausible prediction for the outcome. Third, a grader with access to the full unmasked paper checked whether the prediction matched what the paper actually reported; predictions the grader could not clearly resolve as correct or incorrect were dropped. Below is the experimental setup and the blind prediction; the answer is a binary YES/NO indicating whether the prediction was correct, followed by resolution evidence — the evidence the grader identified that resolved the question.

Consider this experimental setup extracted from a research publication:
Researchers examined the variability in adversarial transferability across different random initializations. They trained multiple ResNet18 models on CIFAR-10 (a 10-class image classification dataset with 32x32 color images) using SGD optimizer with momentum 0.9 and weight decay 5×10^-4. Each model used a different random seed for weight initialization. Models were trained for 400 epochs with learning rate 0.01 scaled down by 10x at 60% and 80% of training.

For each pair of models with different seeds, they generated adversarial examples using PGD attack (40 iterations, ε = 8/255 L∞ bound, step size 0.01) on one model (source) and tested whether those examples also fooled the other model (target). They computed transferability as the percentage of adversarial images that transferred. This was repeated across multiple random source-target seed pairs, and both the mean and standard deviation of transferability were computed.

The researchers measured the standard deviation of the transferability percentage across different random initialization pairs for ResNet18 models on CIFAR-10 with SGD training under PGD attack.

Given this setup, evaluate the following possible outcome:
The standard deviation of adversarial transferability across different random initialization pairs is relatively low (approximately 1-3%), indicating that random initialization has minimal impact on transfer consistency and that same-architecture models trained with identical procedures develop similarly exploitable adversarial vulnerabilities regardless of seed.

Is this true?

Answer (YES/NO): YES